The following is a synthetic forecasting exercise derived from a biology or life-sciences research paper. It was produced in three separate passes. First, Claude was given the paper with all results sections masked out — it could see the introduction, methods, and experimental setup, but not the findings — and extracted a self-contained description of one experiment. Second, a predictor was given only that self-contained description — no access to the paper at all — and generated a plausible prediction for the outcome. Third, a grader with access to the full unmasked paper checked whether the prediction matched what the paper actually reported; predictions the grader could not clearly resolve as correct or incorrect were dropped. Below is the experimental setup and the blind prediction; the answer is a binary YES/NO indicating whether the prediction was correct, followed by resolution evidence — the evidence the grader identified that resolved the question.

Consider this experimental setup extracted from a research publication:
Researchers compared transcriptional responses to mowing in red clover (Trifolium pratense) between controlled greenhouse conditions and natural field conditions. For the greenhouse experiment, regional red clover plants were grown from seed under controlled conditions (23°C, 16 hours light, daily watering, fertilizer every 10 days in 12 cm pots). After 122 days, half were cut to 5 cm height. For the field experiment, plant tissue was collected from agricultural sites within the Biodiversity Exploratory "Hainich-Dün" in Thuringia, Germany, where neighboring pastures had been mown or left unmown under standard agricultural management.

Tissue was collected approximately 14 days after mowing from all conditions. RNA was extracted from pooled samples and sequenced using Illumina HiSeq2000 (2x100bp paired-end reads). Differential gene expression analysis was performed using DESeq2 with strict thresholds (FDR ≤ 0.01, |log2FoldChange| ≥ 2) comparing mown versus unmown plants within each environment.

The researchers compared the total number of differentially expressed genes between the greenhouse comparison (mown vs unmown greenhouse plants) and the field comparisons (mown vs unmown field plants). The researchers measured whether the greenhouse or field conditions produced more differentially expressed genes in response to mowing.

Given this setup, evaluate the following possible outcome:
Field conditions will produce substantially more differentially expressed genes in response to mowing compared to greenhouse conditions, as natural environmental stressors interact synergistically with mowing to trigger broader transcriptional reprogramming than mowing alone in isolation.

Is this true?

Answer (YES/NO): NO